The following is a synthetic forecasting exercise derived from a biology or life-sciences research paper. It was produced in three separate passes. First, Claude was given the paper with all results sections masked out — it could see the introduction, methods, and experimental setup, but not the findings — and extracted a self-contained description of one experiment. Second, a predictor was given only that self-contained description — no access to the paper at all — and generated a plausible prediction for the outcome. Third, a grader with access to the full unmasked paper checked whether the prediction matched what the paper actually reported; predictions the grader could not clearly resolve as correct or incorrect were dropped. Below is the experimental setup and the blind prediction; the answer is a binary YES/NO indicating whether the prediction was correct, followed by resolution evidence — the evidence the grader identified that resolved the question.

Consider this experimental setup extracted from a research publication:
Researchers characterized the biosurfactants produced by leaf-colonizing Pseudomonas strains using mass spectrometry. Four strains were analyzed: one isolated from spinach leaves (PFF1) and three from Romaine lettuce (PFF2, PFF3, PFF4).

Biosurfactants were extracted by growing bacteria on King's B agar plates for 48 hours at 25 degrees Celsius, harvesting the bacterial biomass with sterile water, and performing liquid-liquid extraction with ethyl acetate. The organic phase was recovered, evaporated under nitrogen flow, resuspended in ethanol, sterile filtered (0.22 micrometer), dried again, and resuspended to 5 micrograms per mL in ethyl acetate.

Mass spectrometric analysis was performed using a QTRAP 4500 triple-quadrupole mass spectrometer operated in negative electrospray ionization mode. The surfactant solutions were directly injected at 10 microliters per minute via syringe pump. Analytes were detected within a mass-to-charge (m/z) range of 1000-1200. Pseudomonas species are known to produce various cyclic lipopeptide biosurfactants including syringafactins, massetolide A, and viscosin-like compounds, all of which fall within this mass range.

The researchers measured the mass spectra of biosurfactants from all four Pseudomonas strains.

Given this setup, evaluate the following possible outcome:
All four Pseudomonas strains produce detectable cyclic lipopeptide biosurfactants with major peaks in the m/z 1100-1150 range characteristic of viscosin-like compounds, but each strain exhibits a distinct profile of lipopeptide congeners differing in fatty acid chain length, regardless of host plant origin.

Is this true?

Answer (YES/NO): NO